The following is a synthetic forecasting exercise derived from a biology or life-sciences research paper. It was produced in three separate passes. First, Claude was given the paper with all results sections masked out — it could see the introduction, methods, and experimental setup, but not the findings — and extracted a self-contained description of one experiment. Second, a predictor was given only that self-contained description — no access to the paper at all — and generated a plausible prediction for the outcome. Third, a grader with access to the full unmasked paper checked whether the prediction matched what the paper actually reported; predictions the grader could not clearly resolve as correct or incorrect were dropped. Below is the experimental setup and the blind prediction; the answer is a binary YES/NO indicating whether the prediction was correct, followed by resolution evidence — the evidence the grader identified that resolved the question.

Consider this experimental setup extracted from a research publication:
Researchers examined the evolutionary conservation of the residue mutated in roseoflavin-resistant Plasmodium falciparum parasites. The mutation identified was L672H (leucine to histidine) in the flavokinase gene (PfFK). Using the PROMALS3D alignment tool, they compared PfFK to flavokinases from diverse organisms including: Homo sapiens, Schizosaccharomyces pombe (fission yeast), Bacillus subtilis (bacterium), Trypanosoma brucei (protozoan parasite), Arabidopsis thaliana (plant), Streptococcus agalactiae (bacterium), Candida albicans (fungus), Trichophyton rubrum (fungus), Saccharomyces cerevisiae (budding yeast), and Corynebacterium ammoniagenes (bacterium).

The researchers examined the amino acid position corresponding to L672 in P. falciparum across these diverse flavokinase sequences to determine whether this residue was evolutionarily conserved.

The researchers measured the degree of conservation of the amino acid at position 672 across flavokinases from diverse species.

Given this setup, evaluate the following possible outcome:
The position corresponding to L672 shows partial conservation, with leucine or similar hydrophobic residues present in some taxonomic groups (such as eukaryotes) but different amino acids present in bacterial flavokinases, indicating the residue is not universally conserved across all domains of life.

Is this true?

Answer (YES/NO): NO